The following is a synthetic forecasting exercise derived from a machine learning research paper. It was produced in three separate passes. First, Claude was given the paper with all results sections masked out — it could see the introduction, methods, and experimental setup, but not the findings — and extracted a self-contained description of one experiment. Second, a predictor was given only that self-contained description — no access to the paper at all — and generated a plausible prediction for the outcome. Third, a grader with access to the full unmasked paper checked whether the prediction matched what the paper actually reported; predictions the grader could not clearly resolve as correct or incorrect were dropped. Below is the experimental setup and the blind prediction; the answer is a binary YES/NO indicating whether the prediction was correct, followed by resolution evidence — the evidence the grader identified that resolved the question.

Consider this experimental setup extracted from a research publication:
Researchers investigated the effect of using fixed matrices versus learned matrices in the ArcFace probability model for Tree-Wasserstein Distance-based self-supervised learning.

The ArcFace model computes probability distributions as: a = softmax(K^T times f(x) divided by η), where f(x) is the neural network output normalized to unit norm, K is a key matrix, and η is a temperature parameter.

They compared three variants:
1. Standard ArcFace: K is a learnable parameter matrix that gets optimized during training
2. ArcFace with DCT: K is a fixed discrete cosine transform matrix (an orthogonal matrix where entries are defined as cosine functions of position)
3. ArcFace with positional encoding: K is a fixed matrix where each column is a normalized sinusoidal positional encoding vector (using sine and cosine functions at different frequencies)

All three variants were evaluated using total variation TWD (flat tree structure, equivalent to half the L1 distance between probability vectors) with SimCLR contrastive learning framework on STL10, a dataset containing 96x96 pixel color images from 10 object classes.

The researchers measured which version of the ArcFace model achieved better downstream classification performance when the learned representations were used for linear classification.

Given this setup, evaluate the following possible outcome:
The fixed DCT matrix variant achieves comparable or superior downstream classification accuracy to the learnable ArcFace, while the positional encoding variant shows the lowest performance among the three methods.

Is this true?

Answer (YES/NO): NO